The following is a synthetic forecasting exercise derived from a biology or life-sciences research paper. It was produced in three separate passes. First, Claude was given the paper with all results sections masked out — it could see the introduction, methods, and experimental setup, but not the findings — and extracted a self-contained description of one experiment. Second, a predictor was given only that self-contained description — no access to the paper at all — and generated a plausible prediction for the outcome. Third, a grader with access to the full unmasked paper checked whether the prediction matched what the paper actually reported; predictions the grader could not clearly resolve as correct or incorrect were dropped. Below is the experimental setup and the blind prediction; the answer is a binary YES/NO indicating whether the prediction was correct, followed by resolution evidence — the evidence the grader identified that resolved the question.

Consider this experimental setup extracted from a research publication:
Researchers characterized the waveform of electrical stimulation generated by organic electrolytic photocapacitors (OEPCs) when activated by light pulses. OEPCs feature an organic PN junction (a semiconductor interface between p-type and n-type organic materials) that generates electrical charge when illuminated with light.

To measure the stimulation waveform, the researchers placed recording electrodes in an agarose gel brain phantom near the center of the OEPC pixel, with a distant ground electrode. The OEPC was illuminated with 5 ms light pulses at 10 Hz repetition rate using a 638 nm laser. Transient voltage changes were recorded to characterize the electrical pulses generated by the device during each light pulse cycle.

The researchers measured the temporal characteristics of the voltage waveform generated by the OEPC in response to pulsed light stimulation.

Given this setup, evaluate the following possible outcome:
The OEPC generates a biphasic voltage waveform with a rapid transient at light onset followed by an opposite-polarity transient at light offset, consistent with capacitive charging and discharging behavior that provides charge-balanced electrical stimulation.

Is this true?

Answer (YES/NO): YES